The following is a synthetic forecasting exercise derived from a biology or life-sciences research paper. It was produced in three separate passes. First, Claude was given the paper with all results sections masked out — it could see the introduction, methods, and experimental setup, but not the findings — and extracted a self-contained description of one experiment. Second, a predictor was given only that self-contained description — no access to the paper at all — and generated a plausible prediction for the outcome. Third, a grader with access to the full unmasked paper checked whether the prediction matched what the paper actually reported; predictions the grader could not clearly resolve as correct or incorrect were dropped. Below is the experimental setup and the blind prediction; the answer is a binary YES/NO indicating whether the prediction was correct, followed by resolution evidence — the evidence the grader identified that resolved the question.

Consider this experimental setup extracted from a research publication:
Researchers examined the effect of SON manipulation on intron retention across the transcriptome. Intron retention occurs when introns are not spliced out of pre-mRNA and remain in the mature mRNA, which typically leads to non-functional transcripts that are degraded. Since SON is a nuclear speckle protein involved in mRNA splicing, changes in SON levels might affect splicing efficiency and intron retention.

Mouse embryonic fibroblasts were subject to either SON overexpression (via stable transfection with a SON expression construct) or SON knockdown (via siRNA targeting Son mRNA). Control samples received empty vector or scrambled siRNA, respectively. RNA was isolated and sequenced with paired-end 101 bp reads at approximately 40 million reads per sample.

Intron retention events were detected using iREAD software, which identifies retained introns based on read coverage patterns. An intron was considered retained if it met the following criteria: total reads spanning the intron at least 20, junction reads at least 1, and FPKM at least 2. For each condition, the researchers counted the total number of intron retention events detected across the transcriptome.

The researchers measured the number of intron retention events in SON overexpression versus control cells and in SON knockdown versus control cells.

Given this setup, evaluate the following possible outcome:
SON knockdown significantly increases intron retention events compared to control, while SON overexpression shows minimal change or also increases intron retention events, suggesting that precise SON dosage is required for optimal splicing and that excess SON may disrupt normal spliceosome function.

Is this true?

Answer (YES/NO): NO